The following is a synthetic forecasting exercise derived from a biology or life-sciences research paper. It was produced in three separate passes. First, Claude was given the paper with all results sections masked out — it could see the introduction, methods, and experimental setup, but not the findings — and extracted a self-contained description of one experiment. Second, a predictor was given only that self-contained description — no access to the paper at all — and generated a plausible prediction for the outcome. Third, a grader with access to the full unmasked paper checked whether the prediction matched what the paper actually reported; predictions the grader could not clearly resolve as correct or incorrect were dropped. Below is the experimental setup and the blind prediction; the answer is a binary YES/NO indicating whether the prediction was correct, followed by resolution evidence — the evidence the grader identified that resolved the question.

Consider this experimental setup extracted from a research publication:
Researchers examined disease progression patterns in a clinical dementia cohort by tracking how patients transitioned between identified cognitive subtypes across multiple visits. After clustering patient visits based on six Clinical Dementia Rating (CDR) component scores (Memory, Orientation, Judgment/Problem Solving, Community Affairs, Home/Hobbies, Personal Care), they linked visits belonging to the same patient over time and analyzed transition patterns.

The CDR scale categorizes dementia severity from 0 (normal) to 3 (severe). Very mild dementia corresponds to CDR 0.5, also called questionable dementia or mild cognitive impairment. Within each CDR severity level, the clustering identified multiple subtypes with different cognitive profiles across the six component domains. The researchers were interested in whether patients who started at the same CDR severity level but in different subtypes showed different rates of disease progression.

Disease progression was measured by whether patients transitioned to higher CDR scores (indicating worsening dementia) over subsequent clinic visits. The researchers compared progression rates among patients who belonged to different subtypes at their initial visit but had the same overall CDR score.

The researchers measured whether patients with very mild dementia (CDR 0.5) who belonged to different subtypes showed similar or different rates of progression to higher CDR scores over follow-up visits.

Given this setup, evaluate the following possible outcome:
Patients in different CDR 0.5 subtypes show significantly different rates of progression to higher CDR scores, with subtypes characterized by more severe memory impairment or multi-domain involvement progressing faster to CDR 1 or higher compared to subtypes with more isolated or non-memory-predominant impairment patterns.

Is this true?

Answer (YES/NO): YES